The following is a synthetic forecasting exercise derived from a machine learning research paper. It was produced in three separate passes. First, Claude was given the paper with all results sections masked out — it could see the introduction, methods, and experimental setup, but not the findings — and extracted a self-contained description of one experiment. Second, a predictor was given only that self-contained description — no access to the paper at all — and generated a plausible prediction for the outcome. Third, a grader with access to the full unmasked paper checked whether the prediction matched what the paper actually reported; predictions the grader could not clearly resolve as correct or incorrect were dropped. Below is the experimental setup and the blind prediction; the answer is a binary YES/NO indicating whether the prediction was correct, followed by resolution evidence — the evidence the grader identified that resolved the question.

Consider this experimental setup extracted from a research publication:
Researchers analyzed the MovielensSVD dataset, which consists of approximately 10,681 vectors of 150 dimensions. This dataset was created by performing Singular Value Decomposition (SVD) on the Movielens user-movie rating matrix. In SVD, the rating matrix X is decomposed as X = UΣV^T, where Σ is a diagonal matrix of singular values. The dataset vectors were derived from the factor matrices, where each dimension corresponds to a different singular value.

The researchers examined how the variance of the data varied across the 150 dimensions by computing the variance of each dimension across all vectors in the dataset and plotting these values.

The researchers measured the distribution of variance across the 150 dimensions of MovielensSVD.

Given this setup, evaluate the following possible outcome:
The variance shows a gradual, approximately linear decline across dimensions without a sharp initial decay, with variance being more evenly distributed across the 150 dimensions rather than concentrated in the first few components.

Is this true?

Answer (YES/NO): NO